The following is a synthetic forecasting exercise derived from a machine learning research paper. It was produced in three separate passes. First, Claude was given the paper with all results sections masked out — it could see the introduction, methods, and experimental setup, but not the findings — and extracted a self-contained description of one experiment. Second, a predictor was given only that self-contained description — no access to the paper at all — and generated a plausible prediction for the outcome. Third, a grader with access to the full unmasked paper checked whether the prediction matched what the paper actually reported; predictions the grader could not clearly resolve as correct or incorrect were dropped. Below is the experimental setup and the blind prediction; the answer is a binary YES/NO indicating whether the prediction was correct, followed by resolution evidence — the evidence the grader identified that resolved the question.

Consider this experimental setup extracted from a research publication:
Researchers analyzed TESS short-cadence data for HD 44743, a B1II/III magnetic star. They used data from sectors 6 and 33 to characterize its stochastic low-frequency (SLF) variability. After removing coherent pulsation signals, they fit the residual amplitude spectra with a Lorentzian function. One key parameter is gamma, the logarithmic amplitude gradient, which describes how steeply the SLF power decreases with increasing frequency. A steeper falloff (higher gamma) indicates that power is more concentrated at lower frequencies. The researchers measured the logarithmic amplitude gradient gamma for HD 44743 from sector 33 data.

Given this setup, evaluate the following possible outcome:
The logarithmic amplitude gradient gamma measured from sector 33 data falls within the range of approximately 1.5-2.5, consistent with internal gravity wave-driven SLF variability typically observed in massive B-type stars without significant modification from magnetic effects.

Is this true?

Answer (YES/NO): NO